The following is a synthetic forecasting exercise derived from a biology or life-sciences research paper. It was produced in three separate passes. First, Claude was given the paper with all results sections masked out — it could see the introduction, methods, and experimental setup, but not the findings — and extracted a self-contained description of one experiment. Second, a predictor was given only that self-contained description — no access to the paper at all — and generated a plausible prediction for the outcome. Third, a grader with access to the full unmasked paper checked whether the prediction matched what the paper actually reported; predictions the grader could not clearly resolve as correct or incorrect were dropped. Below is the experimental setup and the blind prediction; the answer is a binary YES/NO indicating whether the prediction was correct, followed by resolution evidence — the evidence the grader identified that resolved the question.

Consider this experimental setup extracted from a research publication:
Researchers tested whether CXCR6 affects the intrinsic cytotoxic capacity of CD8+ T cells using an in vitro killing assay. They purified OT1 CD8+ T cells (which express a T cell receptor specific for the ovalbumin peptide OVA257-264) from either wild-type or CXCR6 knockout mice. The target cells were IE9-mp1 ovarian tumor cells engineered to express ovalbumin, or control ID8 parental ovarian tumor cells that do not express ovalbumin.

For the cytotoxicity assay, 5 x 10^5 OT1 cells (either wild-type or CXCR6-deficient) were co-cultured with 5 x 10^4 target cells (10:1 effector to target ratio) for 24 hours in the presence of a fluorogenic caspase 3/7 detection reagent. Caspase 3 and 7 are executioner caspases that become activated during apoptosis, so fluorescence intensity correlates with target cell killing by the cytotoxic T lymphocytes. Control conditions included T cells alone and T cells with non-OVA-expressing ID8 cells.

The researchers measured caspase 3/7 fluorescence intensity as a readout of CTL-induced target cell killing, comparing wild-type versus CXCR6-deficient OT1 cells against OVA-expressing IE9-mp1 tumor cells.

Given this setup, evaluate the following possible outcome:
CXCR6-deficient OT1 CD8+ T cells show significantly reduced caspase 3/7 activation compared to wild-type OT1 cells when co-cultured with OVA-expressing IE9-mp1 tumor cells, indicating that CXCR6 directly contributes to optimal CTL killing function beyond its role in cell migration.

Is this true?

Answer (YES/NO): NO